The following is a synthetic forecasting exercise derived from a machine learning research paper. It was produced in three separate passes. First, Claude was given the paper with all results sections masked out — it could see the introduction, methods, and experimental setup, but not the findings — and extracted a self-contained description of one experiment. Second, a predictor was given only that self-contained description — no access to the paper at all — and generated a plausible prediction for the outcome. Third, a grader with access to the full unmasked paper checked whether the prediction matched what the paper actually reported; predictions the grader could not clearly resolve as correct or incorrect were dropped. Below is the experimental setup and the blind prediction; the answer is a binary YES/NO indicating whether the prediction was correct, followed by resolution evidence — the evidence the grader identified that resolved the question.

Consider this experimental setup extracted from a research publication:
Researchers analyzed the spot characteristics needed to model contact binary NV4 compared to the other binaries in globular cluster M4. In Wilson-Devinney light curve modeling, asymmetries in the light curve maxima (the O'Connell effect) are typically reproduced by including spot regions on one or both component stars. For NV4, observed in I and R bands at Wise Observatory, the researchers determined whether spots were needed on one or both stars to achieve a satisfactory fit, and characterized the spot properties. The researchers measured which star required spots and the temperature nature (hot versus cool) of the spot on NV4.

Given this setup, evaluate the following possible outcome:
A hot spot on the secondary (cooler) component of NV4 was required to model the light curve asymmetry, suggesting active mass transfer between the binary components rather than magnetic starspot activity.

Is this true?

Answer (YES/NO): YES